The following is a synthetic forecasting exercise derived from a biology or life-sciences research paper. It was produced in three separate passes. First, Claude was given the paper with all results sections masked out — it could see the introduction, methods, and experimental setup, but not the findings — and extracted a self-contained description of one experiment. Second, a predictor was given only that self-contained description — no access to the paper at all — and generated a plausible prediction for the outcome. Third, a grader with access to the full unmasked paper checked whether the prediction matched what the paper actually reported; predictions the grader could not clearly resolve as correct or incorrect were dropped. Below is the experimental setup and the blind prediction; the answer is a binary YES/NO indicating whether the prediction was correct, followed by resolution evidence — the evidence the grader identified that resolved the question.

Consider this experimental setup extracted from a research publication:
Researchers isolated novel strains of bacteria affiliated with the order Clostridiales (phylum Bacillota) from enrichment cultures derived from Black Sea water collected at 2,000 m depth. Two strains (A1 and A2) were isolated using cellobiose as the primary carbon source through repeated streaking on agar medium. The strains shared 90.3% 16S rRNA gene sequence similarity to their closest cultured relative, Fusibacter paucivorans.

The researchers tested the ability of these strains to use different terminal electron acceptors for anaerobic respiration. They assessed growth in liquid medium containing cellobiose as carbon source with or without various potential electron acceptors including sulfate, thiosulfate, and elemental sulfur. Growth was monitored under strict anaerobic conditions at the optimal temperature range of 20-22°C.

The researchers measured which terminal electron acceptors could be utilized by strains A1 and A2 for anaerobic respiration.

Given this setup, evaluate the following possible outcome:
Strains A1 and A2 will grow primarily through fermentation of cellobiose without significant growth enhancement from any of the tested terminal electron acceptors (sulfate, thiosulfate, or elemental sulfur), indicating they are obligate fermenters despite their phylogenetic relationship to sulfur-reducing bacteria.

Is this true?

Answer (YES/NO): NO